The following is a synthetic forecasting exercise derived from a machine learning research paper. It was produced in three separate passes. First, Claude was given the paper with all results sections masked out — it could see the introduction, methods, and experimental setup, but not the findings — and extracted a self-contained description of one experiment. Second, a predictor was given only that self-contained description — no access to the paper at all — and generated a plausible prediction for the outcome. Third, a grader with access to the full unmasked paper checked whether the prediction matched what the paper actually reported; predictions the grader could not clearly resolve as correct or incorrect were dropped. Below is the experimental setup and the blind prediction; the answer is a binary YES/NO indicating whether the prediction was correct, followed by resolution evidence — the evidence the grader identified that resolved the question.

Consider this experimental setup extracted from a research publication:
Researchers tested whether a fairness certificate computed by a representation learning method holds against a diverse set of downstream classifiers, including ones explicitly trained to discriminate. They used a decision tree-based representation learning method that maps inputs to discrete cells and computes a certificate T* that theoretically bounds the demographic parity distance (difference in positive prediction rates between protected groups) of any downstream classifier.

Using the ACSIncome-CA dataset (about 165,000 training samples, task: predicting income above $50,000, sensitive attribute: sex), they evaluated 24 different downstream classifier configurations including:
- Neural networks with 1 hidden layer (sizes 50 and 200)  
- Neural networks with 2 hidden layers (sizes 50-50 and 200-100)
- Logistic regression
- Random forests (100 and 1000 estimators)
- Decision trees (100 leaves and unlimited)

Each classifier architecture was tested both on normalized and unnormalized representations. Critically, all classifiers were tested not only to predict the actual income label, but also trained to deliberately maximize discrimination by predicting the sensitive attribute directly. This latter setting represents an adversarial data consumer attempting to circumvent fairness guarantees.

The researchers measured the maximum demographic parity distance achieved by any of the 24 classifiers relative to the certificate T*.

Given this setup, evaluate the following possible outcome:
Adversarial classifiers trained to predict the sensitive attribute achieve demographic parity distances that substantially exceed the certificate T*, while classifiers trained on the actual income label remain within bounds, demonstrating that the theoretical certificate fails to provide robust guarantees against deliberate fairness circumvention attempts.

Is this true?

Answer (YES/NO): NO